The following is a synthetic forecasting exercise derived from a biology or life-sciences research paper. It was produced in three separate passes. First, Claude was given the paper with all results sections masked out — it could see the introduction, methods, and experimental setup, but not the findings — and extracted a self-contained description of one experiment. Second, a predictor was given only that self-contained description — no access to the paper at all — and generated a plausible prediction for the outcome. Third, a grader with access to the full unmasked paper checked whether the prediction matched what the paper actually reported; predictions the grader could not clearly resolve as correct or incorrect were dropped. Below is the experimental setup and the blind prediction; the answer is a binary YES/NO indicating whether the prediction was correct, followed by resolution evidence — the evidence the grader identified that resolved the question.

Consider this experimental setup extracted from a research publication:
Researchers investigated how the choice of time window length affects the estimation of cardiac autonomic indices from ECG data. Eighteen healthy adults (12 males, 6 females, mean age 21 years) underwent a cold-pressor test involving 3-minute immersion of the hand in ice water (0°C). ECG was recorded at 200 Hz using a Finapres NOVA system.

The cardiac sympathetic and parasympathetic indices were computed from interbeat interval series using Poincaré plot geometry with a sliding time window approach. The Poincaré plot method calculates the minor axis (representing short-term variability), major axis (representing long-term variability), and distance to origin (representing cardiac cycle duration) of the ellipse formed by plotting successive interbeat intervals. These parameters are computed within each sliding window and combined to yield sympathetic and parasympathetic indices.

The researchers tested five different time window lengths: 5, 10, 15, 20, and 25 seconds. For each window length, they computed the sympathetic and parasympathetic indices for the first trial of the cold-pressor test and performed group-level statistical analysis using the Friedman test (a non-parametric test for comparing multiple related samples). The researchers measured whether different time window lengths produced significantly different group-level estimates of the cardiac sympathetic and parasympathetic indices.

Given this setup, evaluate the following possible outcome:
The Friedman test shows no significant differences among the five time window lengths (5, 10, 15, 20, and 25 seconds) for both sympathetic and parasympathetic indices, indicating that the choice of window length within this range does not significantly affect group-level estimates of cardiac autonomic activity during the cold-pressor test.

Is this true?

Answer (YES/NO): NO